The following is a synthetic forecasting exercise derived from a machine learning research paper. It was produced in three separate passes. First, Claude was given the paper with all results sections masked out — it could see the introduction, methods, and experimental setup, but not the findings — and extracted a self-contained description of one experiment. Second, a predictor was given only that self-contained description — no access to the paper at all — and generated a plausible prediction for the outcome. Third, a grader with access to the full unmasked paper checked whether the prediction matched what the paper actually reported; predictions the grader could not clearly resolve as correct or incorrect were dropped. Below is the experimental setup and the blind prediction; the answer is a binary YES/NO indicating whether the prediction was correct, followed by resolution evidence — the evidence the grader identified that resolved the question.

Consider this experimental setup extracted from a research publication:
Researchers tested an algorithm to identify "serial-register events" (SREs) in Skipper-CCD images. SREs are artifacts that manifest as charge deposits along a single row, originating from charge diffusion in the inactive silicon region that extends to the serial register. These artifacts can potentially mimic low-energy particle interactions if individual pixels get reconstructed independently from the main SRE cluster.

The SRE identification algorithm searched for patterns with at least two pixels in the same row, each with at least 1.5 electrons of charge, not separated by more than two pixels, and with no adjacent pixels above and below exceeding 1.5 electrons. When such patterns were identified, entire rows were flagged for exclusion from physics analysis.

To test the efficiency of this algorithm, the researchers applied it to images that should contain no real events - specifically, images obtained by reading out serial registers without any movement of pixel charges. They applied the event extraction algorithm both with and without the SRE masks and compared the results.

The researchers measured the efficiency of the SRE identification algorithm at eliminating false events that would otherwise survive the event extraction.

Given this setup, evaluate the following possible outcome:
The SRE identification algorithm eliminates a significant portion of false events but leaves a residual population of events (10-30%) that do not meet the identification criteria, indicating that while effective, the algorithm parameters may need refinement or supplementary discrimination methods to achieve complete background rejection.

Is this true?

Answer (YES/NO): NO